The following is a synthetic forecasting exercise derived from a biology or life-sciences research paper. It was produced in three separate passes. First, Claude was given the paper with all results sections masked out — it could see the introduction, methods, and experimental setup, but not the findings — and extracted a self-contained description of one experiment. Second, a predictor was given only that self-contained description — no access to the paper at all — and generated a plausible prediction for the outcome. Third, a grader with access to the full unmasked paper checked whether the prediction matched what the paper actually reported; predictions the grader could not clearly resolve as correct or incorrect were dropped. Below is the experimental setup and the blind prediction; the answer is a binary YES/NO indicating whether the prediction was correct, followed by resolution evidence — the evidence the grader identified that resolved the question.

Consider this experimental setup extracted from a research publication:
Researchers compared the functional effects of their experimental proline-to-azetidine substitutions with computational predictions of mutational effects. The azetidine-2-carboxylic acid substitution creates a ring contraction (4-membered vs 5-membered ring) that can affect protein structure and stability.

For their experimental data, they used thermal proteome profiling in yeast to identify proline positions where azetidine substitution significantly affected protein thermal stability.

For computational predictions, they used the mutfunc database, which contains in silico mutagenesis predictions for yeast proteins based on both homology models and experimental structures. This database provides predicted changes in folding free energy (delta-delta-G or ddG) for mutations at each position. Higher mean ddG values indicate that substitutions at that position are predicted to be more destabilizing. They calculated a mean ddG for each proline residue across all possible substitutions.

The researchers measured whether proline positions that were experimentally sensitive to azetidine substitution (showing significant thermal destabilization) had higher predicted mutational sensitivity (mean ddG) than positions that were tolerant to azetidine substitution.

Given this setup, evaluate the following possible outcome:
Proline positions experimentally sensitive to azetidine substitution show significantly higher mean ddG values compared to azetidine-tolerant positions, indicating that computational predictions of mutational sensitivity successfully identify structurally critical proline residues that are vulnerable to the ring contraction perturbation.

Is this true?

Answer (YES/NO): YES